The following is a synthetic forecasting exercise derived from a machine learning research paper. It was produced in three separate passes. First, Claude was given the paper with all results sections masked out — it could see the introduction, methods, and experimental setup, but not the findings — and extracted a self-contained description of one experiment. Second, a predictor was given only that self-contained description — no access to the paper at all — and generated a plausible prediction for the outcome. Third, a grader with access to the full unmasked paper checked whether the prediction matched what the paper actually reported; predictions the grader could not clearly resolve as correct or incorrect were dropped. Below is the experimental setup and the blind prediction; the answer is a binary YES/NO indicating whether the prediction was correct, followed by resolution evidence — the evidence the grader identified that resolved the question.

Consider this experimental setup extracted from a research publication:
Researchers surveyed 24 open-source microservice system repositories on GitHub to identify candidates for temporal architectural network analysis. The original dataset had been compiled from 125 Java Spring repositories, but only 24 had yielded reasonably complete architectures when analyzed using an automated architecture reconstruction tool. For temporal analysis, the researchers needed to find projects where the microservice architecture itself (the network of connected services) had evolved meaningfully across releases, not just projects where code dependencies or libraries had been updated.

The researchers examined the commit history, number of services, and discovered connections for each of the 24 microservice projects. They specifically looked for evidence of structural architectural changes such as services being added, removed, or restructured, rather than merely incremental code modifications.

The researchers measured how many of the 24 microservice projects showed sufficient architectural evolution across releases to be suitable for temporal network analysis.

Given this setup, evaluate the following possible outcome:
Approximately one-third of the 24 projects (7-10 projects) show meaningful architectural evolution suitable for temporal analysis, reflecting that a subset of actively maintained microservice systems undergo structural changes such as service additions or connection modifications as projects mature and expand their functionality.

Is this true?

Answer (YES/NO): NO